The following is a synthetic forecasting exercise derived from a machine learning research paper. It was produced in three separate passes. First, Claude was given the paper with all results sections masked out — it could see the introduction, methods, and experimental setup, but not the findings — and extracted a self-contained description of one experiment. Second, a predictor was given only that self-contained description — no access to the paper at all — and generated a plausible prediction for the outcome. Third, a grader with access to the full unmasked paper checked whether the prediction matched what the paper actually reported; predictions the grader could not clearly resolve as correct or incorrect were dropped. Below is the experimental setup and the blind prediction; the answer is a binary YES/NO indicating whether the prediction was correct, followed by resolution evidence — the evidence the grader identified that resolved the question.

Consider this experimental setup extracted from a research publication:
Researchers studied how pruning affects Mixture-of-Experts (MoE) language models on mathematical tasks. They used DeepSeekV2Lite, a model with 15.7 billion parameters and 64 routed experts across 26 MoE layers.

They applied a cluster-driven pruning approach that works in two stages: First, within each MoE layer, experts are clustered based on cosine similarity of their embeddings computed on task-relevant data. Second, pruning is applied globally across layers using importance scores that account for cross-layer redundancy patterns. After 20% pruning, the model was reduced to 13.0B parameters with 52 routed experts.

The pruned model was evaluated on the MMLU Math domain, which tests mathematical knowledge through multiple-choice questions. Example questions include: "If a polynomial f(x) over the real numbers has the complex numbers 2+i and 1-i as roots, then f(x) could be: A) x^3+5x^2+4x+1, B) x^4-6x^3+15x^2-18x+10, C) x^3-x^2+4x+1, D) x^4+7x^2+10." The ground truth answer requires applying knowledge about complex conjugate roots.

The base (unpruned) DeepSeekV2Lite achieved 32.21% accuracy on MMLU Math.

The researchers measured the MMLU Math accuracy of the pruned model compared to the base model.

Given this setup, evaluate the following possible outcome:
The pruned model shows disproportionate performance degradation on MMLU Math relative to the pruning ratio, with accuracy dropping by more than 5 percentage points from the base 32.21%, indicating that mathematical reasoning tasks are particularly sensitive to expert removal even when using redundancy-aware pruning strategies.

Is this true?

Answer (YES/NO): NO